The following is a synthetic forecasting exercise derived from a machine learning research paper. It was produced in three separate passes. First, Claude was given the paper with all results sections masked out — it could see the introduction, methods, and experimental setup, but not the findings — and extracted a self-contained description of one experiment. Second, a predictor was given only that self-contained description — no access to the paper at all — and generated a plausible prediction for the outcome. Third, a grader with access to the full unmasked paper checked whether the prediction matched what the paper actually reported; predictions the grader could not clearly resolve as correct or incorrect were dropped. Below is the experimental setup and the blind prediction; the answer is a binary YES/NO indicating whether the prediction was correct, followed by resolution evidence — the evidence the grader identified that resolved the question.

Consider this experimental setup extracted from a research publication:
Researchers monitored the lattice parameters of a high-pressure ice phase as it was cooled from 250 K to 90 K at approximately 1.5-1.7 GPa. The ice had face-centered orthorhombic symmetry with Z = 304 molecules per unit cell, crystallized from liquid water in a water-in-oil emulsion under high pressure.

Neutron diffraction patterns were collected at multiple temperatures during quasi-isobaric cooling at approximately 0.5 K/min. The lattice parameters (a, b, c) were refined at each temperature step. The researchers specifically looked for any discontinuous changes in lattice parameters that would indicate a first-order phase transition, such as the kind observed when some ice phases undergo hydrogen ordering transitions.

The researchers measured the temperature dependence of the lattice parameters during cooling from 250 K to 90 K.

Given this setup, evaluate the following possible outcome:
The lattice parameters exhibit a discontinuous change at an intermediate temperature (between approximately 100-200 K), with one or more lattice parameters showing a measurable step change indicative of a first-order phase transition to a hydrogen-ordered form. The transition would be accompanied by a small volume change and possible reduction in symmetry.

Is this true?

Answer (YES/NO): NO